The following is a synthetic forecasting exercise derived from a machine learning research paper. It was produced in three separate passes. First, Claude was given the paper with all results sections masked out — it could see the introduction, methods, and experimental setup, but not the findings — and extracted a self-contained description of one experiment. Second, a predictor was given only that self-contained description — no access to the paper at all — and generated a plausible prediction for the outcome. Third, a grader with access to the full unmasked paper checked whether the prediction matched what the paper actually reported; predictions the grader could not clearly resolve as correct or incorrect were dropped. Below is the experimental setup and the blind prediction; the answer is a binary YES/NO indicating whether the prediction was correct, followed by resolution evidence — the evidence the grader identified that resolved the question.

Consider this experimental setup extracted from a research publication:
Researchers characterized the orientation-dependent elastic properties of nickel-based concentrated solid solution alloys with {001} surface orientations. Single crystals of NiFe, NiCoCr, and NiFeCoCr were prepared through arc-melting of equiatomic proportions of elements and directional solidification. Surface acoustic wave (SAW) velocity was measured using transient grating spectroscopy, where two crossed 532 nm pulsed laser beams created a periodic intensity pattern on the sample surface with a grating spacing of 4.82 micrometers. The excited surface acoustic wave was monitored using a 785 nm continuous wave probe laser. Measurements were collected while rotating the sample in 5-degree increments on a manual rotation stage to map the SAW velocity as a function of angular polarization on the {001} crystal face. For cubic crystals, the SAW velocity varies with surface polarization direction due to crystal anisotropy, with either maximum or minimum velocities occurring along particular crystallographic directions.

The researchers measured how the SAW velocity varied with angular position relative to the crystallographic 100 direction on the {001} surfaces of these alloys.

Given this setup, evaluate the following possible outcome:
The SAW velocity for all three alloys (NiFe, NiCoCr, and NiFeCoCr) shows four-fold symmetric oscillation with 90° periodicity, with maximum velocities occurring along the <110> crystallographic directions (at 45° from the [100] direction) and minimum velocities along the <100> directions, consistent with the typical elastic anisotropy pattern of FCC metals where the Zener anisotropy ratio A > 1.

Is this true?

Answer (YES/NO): NO